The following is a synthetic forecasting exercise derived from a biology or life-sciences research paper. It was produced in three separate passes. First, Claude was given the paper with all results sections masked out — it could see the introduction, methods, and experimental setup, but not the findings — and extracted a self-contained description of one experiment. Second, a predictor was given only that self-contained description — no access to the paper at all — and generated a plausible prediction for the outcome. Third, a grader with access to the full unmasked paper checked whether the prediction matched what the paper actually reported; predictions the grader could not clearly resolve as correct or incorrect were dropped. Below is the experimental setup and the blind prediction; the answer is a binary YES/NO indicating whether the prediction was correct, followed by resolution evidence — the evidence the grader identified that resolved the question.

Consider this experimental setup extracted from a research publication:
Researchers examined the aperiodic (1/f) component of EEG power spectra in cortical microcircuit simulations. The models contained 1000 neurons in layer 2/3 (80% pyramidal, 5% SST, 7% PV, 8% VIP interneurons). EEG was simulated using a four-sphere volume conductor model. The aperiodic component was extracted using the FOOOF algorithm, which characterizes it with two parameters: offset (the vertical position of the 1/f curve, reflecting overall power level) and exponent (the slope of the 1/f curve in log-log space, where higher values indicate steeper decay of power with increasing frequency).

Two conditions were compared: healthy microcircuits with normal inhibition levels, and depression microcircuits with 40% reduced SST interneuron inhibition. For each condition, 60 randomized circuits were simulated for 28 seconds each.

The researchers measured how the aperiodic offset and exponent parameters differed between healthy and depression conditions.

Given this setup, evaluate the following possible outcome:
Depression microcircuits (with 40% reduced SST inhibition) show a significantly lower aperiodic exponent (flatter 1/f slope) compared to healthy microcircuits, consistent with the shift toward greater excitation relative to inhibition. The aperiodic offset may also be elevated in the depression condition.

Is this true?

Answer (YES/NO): YES